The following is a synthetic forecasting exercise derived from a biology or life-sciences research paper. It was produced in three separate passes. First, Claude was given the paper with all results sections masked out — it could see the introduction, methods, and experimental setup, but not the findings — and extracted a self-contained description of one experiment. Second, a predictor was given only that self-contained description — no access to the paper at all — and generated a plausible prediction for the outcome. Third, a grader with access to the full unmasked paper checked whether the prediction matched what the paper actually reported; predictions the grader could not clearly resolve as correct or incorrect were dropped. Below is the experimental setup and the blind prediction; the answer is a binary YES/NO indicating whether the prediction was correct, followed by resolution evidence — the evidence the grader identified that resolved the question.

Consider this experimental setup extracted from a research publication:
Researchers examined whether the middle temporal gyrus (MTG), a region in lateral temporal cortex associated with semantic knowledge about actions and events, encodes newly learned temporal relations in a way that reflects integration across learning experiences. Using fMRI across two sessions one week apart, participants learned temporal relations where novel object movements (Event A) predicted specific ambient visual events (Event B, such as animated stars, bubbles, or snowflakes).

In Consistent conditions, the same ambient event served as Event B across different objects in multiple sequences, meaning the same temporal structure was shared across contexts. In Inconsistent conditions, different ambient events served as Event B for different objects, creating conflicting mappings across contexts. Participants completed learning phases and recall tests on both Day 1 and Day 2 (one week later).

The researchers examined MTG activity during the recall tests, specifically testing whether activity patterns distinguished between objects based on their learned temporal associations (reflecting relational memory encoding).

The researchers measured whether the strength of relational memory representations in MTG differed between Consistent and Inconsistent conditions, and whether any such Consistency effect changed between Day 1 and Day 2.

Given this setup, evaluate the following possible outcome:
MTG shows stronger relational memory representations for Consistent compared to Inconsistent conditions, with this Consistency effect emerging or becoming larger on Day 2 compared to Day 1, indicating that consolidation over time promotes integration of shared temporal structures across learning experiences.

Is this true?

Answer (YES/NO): YES